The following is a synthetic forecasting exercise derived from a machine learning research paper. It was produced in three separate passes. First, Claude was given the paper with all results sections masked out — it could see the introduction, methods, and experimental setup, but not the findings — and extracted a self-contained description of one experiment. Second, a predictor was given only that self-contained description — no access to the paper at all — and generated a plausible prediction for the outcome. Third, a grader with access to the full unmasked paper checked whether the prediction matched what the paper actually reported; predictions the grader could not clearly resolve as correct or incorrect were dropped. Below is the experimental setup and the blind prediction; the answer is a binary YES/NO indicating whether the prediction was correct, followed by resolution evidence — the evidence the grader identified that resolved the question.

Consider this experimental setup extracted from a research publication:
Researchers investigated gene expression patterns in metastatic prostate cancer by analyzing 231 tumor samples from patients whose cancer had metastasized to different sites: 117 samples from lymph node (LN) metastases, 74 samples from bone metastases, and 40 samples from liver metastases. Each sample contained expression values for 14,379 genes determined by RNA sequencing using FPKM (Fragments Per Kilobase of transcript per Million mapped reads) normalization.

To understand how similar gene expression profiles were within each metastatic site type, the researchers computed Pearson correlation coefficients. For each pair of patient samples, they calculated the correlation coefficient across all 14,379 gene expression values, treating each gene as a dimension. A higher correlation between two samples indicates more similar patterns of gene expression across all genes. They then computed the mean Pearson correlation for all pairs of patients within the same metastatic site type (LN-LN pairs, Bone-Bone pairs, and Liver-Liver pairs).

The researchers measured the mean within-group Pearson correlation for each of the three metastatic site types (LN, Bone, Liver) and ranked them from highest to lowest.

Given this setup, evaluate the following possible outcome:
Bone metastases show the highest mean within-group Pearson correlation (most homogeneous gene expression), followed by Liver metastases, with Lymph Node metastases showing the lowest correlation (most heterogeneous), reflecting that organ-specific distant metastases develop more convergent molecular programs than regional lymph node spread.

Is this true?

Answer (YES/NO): NO